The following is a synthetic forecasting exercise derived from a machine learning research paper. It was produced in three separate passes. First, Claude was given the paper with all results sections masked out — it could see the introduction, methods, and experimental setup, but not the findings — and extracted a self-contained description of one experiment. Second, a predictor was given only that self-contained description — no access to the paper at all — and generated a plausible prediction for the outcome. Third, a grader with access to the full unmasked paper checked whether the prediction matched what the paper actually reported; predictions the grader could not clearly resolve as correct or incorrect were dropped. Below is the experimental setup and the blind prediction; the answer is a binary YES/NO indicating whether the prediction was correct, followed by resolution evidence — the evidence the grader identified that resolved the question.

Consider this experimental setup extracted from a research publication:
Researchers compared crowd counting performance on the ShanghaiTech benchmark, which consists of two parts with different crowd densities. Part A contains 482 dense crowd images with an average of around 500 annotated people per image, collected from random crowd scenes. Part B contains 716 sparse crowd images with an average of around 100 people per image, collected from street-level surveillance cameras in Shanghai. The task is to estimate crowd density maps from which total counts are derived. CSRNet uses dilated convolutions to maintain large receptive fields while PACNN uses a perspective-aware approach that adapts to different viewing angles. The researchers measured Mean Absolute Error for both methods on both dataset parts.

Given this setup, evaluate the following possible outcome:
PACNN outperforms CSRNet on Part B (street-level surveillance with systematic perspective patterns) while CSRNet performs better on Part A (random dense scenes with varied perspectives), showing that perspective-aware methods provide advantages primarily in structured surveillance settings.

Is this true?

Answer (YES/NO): NO